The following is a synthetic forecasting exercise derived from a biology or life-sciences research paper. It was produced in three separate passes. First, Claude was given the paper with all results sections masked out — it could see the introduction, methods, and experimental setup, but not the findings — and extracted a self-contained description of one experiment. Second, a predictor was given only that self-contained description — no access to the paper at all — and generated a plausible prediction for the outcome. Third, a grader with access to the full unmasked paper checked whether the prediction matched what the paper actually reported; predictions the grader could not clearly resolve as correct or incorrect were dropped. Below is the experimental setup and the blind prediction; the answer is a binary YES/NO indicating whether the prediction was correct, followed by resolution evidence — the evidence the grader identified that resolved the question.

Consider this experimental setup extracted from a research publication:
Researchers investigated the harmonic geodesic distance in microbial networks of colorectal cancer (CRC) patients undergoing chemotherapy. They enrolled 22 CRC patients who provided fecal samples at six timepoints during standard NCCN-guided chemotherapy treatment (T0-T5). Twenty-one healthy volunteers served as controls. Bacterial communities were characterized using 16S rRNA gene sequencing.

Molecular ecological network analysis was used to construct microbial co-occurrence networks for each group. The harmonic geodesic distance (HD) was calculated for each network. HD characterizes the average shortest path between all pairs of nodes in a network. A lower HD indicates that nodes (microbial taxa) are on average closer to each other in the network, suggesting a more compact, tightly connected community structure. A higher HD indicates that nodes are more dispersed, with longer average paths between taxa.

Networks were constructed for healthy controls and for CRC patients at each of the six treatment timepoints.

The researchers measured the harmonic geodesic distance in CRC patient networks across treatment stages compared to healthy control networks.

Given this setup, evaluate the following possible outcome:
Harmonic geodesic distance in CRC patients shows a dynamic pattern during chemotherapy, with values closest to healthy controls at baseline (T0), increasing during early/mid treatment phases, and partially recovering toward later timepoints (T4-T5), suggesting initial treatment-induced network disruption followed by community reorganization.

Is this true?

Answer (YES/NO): NO